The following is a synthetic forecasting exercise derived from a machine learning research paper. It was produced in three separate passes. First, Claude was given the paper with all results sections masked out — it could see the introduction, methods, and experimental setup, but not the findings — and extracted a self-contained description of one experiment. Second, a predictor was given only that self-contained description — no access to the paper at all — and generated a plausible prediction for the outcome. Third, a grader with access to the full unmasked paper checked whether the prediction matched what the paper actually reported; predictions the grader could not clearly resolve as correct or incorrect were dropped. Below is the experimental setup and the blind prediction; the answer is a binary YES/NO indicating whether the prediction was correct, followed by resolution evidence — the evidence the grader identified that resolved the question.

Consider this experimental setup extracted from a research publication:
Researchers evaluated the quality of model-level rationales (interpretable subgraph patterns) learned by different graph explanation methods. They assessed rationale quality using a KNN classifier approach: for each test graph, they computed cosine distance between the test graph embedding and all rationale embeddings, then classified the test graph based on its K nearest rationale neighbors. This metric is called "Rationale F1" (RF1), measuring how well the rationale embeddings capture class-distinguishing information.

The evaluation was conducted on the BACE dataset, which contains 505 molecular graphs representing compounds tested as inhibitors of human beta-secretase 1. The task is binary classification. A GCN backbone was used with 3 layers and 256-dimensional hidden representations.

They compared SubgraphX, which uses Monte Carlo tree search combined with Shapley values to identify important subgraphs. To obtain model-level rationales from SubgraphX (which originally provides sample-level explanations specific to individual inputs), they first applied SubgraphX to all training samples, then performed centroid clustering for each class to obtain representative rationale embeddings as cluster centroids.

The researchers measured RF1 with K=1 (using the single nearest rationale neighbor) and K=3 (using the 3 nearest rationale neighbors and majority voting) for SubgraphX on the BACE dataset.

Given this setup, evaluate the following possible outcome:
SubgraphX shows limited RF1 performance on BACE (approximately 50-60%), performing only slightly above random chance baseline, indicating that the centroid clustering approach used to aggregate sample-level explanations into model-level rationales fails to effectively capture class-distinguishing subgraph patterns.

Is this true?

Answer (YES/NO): NO